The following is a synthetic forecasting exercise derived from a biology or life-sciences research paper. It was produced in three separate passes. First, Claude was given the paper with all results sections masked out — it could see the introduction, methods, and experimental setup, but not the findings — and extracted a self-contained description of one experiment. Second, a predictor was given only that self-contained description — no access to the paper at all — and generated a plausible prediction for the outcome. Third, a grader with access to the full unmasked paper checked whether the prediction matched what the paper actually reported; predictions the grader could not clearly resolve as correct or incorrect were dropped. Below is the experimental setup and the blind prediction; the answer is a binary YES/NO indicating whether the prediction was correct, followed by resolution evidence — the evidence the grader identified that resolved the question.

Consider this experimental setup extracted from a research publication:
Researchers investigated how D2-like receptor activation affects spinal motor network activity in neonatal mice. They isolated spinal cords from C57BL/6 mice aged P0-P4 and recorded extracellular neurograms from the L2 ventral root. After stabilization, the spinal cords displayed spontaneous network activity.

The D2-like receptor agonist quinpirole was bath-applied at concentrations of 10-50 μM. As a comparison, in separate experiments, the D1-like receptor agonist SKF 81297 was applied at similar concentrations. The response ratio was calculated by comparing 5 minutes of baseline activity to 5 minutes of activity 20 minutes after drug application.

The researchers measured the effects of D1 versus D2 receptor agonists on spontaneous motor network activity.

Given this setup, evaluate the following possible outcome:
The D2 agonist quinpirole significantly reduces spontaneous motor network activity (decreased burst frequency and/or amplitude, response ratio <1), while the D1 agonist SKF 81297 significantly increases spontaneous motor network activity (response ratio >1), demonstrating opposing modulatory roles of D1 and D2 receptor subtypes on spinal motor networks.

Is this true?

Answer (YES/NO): NO